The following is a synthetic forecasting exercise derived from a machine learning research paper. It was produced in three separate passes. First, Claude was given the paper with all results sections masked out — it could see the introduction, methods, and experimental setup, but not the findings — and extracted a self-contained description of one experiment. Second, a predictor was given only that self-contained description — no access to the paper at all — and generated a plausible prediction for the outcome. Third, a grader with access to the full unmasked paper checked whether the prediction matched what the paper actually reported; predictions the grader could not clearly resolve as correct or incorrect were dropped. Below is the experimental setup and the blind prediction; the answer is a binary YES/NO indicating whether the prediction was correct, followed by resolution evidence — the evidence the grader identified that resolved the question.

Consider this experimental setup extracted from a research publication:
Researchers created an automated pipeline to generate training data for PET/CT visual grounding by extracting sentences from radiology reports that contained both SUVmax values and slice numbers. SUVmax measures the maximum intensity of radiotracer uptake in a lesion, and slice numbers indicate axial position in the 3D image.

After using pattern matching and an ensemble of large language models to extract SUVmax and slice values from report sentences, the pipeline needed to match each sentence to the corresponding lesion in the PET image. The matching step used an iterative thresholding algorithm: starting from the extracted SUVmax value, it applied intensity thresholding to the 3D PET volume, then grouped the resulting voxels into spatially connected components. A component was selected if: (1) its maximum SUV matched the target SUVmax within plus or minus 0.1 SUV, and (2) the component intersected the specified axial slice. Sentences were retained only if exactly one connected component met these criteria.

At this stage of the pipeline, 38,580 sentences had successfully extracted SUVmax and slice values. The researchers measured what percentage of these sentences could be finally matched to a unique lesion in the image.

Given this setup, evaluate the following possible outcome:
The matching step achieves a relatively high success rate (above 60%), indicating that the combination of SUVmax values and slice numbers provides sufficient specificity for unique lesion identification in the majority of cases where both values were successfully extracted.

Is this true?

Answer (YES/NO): NO